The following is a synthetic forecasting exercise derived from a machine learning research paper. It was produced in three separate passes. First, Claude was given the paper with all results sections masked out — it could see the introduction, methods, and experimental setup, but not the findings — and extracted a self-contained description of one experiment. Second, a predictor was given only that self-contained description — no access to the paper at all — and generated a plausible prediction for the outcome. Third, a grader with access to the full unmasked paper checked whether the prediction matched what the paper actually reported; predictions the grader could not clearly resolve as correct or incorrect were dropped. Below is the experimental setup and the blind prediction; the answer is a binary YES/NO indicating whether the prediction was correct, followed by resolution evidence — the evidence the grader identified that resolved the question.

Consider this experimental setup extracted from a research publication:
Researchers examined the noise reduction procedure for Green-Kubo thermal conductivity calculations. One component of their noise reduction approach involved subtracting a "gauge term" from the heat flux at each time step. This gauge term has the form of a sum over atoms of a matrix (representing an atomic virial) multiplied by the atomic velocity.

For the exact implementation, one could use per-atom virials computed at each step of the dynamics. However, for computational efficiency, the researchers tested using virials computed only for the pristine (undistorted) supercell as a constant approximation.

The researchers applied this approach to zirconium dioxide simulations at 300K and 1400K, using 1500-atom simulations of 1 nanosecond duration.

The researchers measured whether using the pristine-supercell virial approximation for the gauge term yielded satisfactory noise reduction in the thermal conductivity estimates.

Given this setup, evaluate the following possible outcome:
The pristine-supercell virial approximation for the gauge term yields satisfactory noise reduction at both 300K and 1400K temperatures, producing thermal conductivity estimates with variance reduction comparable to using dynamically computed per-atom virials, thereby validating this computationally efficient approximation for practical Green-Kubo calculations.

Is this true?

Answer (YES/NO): NO